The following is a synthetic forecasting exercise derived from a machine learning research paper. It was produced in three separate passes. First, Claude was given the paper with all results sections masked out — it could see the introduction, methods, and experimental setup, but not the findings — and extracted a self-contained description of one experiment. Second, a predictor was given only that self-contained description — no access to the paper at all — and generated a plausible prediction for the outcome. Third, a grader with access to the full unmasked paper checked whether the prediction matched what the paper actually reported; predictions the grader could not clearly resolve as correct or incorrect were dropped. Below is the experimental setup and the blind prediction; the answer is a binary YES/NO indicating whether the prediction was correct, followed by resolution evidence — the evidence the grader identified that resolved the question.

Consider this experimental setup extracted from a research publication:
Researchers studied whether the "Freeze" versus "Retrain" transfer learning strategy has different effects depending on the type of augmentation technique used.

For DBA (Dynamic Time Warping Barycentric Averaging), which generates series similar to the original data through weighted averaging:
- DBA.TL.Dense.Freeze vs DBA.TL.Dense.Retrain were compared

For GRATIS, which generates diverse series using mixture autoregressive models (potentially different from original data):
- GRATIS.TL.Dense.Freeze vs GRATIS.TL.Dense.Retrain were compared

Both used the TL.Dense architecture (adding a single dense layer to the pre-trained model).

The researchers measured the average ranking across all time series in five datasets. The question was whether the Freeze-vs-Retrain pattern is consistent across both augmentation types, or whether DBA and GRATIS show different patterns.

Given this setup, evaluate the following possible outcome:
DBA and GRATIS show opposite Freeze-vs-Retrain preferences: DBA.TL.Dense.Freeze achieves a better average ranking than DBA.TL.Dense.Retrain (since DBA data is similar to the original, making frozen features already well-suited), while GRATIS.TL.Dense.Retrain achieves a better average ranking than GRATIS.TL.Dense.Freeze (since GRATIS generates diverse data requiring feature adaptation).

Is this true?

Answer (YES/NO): YES